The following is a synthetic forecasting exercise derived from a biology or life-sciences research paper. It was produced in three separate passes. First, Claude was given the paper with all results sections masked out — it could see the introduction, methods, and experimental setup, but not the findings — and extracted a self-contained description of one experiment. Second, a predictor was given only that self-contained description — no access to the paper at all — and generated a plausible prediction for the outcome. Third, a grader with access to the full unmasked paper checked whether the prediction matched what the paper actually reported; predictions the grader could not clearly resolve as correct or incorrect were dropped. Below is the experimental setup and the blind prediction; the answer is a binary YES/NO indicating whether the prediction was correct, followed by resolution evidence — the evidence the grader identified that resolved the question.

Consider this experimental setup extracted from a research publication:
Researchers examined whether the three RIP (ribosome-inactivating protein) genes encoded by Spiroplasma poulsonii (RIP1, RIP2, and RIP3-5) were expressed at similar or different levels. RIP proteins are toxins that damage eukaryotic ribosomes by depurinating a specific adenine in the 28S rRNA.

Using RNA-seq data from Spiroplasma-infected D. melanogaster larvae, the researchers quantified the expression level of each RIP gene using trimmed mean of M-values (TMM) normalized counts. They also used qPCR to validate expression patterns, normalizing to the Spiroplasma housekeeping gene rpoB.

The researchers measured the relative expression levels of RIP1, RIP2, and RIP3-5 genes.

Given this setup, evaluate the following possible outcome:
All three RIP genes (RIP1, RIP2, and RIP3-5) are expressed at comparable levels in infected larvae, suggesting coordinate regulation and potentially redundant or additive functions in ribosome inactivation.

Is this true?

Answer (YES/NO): NO